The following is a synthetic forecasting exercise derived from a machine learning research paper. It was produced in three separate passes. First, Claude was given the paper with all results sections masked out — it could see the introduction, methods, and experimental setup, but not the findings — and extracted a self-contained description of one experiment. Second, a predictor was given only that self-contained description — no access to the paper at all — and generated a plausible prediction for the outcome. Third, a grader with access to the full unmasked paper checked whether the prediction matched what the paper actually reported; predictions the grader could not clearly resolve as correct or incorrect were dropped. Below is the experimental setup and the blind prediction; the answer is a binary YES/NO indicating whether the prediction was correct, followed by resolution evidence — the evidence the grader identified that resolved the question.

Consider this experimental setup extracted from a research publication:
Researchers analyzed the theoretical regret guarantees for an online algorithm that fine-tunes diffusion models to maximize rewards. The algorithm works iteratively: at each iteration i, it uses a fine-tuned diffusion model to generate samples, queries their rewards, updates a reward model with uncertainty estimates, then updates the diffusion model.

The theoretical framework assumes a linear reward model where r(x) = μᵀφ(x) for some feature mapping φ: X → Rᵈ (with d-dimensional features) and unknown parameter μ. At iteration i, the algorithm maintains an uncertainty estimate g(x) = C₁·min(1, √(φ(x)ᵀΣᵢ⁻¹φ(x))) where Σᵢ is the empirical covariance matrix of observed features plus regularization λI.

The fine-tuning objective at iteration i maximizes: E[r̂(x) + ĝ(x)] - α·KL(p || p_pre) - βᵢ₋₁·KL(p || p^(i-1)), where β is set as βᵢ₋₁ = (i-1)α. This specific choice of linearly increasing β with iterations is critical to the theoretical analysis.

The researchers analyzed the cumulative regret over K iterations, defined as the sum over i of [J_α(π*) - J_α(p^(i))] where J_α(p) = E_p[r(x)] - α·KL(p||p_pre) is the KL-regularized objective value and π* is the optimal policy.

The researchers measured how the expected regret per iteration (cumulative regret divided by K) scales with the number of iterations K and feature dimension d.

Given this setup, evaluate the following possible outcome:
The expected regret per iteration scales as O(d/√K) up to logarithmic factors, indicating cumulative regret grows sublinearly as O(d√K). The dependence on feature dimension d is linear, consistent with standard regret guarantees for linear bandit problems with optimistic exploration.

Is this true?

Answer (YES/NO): YES